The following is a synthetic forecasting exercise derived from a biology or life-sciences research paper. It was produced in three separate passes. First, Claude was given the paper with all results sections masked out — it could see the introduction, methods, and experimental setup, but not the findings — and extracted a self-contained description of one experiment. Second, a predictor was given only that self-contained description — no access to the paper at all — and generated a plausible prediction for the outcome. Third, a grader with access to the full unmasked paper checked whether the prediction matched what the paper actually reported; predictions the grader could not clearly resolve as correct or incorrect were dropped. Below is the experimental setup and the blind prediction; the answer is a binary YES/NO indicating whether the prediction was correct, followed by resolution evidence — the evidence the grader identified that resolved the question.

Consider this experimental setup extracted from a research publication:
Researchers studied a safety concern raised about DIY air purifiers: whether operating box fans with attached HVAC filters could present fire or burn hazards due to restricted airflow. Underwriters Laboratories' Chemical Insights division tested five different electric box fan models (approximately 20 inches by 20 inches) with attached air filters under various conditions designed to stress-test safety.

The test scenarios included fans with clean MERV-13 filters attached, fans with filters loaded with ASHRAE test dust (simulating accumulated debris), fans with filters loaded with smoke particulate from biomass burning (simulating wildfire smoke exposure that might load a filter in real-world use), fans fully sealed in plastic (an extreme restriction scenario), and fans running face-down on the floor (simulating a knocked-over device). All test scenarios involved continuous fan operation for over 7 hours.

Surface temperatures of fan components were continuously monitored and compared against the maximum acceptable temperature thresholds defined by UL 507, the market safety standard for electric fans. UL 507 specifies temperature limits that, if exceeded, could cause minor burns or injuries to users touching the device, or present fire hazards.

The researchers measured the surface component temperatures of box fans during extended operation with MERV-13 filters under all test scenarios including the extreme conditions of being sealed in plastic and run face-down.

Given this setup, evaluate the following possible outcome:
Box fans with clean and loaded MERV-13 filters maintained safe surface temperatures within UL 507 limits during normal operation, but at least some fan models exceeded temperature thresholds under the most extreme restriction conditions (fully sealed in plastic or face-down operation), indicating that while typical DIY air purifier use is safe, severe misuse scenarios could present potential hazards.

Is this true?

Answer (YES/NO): NO